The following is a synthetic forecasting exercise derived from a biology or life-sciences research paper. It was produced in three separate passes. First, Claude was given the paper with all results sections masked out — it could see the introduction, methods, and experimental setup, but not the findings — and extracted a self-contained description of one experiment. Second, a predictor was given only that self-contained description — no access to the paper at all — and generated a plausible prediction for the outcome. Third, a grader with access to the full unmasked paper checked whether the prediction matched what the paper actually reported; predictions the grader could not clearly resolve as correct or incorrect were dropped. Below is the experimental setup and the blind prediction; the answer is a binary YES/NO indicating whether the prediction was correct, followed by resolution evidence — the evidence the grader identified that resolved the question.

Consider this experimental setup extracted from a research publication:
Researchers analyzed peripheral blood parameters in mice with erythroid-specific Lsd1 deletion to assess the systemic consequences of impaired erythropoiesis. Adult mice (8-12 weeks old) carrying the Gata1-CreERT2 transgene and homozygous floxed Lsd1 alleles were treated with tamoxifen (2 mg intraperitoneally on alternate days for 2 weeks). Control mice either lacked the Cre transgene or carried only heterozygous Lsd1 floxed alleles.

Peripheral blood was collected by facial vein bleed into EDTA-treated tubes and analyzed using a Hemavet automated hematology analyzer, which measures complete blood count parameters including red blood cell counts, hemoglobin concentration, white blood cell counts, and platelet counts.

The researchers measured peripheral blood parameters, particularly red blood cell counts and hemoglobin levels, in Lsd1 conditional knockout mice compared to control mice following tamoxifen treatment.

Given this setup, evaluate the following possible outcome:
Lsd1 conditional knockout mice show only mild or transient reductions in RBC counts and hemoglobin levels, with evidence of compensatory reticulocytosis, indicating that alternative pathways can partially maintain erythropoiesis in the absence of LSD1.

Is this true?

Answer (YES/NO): NO